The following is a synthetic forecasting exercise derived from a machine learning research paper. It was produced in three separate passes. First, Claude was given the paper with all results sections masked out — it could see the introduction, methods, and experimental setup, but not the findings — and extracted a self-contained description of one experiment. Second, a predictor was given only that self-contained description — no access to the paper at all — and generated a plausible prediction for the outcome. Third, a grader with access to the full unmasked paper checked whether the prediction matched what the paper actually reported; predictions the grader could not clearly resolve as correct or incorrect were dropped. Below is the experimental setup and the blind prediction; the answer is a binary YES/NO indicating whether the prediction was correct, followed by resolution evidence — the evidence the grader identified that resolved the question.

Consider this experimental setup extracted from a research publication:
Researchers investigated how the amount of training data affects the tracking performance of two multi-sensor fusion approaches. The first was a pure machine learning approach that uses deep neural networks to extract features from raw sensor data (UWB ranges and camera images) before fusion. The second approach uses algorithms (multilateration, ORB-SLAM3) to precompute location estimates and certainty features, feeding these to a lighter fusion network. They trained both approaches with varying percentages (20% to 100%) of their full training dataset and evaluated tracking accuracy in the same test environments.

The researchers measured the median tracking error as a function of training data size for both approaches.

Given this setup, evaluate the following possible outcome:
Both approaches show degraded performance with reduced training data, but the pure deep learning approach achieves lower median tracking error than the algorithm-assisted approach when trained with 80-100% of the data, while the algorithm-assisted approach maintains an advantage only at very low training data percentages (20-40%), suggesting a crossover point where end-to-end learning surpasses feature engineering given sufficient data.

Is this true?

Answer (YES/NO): NO